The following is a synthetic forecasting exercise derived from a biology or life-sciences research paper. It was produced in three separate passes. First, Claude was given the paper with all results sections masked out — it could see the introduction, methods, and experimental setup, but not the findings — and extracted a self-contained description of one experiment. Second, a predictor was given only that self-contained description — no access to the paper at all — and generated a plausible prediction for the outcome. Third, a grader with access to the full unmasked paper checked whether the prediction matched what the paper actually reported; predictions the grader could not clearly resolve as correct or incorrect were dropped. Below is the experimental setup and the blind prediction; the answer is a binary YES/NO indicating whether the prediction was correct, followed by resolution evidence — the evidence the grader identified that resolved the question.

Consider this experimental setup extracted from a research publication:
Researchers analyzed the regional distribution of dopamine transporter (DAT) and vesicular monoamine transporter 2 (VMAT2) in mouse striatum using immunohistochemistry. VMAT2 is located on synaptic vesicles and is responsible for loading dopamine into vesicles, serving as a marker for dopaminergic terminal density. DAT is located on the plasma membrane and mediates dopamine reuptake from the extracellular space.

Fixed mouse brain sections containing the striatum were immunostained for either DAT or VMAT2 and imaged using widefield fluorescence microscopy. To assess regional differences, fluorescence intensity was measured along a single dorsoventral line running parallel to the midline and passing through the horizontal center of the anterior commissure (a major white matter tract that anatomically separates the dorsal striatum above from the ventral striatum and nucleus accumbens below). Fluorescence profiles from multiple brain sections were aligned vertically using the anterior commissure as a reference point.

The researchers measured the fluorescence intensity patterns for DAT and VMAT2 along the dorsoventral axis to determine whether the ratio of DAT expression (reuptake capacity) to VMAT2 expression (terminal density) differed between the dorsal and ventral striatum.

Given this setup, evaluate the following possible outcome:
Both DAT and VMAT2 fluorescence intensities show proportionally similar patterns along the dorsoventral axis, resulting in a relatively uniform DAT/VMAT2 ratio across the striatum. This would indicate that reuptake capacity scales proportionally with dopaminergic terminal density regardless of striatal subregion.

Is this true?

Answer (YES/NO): NO